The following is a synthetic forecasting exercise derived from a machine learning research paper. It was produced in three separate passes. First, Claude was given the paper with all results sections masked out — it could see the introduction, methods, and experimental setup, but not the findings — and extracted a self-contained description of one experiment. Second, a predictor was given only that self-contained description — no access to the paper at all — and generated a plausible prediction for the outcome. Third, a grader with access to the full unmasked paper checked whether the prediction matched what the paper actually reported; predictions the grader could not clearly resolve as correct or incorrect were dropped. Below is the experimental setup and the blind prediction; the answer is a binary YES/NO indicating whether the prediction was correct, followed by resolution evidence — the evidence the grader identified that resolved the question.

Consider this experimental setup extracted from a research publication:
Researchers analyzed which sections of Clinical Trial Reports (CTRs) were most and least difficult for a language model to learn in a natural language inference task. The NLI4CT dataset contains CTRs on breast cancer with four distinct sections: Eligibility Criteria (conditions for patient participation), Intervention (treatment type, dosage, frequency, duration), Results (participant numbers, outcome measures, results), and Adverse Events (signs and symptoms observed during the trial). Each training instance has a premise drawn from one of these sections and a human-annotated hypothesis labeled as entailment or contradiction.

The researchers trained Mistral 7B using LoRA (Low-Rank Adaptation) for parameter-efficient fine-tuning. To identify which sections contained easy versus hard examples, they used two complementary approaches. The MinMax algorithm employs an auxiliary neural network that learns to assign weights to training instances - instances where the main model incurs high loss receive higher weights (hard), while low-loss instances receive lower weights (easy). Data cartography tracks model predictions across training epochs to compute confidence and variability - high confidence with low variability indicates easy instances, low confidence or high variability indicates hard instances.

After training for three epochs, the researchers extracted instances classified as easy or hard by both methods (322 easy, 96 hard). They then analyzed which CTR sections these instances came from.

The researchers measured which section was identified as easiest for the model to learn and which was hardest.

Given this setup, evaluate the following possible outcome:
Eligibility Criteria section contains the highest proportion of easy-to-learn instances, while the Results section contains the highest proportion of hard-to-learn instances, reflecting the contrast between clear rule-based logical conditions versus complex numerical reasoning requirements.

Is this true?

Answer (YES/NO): NO